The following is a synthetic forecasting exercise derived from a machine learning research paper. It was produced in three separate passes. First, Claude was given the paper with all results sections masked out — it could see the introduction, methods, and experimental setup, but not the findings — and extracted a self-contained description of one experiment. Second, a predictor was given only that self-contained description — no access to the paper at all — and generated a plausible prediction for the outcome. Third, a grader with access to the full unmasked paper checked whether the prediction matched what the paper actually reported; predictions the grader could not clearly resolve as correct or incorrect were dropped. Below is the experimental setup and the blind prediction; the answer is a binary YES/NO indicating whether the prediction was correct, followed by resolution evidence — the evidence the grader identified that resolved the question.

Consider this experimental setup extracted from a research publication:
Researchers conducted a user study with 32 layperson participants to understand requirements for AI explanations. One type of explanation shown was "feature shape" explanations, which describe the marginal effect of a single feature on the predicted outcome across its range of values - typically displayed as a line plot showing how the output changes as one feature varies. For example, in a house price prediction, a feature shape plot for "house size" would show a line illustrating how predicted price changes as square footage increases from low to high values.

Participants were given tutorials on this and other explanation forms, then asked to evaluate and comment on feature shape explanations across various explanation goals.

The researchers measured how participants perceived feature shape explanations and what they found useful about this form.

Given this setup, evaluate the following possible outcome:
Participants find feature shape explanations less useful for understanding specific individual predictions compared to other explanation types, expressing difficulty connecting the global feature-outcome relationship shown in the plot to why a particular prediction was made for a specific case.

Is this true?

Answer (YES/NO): NO